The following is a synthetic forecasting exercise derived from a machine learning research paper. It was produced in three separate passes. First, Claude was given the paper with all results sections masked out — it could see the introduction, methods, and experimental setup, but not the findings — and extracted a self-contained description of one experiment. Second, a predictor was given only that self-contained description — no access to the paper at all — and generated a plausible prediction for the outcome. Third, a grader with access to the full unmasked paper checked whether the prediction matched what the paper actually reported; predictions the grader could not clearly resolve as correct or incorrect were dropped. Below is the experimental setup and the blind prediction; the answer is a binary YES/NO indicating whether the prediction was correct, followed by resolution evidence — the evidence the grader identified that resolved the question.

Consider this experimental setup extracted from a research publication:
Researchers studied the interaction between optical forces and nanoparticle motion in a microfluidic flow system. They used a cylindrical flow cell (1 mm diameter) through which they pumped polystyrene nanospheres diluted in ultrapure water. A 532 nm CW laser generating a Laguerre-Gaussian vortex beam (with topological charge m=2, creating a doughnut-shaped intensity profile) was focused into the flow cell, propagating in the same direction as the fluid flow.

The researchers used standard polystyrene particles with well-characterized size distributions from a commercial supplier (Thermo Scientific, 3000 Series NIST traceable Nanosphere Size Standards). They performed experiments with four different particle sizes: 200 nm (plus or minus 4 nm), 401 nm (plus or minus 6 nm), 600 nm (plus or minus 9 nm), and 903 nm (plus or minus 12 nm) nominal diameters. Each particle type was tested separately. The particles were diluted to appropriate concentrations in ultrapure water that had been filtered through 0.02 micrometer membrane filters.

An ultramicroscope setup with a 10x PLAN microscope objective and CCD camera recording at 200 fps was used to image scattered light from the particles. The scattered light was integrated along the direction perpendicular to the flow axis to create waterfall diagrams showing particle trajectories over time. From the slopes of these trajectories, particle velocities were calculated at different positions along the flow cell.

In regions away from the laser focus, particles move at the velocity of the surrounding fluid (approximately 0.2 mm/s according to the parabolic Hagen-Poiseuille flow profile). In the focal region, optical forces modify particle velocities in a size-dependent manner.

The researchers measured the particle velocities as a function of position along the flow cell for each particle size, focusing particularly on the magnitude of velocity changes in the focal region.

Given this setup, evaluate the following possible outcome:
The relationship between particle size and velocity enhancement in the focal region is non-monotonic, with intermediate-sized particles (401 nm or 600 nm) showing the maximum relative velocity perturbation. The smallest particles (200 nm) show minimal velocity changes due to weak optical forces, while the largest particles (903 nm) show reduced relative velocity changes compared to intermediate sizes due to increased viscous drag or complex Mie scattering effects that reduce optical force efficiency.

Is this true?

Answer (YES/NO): NO